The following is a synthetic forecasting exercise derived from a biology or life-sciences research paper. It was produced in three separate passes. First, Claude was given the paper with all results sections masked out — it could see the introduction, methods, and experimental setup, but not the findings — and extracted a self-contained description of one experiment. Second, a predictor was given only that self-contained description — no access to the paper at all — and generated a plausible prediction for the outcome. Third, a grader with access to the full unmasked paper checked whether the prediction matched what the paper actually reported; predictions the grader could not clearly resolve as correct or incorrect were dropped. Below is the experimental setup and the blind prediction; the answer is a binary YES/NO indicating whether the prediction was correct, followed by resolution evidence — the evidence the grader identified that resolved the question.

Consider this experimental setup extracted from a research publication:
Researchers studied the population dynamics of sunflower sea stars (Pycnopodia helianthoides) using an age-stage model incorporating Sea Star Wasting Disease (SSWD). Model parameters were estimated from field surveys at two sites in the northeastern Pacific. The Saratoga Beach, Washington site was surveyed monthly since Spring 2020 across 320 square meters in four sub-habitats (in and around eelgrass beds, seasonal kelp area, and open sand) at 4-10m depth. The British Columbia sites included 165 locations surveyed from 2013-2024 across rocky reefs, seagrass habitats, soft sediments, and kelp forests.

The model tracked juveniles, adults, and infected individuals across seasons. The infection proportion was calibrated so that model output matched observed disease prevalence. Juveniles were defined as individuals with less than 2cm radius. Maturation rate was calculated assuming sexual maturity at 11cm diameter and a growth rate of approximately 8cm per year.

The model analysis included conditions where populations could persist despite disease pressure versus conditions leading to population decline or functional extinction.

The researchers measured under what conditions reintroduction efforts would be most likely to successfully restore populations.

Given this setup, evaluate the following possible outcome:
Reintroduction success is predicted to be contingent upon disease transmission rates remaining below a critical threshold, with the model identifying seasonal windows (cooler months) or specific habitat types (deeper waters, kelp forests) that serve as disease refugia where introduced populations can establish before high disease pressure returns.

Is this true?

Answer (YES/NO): NO